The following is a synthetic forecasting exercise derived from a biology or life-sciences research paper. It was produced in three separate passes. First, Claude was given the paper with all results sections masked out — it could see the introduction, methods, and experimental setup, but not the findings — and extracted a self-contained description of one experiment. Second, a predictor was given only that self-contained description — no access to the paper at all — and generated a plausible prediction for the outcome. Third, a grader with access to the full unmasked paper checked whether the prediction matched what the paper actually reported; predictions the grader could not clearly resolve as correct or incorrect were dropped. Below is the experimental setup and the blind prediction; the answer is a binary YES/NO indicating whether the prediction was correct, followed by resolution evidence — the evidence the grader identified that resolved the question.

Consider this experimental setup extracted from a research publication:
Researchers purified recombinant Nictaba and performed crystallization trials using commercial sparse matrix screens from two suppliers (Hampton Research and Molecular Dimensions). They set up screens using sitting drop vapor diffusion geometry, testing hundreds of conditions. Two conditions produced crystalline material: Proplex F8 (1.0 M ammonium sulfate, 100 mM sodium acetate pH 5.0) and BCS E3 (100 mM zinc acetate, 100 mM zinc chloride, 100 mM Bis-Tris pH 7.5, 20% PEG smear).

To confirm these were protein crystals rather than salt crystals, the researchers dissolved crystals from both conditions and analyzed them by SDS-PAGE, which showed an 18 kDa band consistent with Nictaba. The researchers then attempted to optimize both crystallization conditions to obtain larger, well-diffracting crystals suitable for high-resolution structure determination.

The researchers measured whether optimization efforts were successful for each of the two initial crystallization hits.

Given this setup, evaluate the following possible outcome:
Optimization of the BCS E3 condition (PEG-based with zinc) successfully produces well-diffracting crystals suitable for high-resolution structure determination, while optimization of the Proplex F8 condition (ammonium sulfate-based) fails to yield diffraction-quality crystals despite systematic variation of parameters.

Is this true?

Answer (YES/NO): YES